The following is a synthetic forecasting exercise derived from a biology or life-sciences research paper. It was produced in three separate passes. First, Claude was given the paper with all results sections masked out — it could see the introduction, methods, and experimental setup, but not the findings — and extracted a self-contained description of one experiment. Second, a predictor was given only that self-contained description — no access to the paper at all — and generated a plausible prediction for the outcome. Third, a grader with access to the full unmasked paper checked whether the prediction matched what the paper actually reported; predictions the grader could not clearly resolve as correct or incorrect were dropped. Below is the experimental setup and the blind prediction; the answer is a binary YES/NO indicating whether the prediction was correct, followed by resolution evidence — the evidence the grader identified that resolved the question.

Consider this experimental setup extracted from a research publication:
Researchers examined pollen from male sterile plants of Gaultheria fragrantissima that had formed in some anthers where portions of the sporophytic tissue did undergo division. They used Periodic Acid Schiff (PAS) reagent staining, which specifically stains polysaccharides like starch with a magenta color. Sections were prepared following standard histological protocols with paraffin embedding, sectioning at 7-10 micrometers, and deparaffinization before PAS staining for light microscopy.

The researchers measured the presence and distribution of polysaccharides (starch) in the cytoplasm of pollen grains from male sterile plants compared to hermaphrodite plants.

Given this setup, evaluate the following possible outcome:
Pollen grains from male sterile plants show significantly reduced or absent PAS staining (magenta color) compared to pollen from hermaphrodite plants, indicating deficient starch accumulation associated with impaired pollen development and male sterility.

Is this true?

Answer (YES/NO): NO